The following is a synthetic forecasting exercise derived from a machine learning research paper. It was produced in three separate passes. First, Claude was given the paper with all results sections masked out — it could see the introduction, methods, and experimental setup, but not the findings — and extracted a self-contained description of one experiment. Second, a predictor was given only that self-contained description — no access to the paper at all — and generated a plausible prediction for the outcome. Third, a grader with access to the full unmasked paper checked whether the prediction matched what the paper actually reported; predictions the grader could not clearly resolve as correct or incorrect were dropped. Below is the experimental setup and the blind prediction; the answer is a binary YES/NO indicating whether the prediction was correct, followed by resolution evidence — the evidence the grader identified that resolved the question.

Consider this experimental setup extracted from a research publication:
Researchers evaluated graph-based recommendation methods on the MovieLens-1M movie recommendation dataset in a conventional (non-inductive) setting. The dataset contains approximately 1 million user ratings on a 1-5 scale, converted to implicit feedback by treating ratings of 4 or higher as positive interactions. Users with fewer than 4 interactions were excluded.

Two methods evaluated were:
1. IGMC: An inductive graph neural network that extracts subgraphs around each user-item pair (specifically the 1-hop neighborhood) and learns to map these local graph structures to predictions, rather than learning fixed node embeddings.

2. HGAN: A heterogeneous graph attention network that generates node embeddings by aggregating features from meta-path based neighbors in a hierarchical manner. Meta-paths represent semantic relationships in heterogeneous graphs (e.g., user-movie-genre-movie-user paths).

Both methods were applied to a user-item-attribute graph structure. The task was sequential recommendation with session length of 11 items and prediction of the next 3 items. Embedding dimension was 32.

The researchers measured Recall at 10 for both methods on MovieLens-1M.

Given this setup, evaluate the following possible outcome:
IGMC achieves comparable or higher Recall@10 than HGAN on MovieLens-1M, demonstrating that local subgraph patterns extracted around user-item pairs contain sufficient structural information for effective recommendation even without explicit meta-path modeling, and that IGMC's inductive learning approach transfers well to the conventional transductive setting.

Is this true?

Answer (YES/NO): NO